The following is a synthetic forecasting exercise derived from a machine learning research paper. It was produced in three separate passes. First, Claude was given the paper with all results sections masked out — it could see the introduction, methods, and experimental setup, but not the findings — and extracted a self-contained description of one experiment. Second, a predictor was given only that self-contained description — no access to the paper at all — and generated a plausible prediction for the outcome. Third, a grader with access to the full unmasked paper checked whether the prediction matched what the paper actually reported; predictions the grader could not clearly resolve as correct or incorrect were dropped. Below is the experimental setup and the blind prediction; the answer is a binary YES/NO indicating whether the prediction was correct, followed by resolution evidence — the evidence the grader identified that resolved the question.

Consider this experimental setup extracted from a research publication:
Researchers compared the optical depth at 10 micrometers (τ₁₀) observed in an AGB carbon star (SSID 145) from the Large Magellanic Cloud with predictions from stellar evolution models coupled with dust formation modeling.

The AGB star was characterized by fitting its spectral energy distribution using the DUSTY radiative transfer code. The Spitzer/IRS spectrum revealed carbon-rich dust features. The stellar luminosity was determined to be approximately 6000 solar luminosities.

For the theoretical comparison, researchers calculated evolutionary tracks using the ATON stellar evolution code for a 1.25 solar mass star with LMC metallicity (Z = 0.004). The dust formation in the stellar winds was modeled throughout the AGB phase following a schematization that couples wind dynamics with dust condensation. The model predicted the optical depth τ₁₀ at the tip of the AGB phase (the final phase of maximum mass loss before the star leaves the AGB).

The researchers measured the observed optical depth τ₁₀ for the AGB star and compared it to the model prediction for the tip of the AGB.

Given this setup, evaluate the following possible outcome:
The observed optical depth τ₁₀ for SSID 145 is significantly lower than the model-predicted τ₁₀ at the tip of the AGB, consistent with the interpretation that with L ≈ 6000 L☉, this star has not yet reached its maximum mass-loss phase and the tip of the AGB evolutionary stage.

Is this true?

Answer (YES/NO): YES